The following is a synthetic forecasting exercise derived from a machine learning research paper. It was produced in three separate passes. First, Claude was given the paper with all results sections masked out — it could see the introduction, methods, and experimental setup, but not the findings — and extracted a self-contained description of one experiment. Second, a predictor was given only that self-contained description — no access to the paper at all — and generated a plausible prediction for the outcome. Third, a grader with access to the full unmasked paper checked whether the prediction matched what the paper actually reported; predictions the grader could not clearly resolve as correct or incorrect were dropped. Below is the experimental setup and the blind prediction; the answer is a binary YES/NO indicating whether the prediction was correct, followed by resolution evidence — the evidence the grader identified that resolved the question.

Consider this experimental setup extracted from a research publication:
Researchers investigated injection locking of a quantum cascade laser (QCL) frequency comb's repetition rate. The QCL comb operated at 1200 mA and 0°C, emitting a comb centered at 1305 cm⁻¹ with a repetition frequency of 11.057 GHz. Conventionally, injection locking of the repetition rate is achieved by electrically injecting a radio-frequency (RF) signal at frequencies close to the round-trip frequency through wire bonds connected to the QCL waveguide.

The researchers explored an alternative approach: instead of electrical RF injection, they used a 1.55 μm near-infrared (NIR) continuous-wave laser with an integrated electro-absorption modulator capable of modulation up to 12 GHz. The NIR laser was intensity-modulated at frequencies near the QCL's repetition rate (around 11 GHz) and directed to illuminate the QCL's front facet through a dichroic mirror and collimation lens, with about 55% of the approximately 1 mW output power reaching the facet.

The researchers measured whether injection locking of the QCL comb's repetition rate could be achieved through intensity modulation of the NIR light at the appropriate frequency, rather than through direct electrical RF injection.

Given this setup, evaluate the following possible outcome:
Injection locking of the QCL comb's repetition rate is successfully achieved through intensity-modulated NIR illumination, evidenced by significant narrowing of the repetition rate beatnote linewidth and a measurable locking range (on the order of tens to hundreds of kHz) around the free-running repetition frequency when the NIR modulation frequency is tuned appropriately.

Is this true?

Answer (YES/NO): NO